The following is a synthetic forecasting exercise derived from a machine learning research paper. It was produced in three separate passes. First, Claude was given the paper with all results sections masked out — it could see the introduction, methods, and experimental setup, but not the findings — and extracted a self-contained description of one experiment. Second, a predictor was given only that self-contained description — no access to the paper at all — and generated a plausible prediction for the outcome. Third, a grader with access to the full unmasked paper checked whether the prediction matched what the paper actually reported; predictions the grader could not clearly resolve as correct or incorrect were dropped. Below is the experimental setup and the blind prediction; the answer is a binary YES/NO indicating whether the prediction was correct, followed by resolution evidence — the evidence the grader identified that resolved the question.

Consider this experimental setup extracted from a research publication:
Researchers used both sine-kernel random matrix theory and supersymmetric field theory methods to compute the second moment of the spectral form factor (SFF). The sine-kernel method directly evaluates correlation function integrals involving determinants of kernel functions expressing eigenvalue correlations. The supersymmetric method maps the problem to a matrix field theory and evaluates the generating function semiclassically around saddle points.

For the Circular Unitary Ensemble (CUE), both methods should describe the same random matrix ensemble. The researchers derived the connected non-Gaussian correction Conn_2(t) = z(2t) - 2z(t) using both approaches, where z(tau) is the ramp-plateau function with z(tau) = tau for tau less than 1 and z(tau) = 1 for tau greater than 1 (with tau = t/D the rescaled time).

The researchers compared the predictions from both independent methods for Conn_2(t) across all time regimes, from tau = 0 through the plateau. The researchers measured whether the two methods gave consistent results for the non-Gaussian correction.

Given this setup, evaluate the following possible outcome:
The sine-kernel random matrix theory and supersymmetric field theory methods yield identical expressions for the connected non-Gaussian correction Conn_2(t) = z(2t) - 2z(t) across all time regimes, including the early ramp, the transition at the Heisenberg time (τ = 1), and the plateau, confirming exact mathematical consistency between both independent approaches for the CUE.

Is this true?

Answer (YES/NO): YES